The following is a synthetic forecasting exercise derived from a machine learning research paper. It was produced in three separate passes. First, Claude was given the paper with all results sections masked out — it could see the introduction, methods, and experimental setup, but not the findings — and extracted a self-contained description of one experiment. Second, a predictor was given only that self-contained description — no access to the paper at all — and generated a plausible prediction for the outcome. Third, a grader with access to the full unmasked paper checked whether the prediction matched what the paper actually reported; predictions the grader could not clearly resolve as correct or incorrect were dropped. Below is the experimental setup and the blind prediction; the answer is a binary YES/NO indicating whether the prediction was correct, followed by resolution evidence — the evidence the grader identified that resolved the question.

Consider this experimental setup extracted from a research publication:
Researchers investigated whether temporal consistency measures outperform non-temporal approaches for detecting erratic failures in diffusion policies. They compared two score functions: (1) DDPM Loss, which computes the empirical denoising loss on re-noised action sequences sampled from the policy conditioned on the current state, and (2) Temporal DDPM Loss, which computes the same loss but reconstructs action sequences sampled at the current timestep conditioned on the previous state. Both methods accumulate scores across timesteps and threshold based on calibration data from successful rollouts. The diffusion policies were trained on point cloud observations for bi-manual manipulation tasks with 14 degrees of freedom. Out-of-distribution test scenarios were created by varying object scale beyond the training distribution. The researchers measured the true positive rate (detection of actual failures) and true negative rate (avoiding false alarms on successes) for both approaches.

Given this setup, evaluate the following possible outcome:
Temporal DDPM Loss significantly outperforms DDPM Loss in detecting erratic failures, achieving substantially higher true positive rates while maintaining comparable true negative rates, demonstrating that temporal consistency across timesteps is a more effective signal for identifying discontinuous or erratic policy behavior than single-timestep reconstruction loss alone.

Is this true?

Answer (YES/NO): NO